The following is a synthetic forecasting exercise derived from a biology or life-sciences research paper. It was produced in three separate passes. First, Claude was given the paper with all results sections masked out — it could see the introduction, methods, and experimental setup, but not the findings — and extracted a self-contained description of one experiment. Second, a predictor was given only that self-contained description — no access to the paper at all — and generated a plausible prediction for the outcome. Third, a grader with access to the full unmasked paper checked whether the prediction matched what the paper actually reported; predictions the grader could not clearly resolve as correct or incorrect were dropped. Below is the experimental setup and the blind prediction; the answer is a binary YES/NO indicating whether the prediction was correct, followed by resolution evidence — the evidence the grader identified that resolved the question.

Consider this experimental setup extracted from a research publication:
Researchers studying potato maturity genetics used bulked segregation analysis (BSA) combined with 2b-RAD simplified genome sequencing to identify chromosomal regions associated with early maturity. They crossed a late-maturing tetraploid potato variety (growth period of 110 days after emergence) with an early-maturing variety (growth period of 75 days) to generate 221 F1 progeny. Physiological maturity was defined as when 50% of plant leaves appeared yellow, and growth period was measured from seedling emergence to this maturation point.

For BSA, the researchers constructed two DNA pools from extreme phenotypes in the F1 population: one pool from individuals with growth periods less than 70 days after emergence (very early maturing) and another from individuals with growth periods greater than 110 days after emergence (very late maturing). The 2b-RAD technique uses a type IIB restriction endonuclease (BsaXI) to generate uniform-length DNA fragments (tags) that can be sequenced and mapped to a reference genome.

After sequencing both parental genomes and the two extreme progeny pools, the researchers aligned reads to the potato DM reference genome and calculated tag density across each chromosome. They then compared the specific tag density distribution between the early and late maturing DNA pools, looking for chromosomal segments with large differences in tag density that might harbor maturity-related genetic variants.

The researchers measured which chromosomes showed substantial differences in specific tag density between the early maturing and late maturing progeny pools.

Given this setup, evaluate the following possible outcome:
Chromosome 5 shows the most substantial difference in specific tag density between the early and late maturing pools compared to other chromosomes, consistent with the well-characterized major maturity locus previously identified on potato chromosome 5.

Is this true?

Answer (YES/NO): YES